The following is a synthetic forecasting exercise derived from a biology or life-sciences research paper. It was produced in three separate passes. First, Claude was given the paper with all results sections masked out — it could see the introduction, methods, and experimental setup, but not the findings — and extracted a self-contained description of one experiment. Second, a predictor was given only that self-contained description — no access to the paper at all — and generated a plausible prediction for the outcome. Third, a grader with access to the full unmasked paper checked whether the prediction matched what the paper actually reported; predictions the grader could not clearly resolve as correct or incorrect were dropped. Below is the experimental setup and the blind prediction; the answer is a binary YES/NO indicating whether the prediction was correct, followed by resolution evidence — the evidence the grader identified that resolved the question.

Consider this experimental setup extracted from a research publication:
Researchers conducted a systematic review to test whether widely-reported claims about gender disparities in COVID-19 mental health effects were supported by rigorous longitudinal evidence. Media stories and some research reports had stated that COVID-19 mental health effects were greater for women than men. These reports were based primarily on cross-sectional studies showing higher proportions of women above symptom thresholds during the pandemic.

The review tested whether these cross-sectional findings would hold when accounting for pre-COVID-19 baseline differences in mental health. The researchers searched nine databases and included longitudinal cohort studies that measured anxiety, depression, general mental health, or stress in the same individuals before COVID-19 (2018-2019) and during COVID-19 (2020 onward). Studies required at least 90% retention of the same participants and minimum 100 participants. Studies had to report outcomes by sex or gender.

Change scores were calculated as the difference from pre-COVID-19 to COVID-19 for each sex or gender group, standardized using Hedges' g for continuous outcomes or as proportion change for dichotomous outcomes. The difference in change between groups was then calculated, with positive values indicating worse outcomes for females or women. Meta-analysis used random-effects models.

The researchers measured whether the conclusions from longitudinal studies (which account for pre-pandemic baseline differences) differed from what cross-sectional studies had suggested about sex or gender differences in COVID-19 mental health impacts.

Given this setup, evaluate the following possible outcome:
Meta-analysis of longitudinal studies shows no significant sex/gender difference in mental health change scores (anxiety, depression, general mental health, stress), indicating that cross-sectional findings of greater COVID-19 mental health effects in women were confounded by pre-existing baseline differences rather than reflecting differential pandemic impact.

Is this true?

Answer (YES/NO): NO